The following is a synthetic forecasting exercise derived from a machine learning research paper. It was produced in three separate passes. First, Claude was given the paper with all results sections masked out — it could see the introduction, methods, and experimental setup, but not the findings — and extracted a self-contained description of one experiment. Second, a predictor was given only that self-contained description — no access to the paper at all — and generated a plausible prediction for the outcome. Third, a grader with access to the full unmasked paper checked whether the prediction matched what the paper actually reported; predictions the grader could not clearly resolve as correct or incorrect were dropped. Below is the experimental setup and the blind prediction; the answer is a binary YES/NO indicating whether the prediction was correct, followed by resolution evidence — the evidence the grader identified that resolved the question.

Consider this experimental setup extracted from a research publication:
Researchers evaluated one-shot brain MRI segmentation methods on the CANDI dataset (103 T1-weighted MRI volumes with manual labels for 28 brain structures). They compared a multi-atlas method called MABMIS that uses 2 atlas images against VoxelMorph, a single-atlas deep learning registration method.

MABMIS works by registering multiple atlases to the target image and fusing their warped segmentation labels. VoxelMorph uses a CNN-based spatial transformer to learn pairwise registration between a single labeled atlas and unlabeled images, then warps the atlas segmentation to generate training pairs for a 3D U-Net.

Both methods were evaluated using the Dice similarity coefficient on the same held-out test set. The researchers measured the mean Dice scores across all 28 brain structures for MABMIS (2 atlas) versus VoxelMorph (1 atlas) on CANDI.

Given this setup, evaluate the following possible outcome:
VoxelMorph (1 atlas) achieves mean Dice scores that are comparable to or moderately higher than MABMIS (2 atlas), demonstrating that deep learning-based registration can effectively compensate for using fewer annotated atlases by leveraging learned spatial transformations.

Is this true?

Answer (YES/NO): NO